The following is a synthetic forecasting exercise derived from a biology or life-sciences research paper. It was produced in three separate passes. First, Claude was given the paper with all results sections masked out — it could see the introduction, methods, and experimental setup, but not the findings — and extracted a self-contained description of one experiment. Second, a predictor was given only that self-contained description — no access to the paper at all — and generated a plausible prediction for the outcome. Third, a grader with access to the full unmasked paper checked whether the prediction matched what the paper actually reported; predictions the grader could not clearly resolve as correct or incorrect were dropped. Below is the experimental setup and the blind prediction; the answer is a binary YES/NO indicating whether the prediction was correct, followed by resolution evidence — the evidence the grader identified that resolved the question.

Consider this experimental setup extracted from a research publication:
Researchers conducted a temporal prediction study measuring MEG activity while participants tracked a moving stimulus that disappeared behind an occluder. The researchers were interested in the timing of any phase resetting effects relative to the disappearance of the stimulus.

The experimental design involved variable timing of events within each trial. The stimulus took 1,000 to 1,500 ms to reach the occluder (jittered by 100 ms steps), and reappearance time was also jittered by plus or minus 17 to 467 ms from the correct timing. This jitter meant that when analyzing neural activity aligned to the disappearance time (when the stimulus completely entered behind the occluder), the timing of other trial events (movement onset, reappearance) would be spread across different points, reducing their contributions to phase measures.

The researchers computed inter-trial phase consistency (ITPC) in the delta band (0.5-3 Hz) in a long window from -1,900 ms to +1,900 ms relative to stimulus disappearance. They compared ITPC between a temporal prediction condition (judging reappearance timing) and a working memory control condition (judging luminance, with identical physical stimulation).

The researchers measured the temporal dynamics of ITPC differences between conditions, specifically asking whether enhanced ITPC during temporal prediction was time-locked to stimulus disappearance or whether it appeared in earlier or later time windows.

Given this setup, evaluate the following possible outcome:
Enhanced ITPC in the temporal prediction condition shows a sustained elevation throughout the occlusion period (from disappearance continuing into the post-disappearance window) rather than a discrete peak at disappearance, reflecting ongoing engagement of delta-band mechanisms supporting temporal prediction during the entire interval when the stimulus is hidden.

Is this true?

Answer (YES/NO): YES